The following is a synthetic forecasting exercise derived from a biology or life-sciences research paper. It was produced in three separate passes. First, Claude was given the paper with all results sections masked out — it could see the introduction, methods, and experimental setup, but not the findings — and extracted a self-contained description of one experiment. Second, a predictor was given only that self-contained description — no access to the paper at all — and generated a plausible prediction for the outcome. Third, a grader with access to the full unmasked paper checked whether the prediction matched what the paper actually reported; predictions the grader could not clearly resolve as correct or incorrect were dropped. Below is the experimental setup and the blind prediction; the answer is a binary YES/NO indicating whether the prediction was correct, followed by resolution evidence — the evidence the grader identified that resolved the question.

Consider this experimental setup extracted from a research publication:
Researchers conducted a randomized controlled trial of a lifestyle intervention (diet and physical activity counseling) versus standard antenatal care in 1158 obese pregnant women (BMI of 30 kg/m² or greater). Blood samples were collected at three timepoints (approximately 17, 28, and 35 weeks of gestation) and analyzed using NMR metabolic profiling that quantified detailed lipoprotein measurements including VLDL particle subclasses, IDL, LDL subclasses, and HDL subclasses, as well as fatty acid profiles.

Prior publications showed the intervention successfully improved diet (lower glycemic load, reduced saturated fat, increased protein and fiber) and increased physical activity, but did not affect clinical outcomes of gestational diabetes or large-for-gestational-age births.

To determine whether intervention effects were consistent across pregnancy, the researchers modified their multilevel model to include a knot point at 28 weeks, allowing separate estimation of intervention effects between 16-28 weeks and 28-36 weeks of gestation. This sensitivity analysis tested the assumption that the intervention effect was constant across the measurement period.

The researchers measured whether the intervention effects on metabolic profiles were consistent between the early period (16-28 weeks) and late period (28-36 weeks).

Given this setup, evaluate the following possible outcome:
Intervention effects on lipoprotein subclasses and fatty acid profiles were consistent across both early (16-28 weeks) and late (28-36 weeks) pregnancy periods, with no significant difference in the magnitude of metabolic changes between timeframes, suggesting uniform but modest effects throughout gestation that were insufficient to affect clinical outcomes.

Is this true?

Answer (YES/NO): YES